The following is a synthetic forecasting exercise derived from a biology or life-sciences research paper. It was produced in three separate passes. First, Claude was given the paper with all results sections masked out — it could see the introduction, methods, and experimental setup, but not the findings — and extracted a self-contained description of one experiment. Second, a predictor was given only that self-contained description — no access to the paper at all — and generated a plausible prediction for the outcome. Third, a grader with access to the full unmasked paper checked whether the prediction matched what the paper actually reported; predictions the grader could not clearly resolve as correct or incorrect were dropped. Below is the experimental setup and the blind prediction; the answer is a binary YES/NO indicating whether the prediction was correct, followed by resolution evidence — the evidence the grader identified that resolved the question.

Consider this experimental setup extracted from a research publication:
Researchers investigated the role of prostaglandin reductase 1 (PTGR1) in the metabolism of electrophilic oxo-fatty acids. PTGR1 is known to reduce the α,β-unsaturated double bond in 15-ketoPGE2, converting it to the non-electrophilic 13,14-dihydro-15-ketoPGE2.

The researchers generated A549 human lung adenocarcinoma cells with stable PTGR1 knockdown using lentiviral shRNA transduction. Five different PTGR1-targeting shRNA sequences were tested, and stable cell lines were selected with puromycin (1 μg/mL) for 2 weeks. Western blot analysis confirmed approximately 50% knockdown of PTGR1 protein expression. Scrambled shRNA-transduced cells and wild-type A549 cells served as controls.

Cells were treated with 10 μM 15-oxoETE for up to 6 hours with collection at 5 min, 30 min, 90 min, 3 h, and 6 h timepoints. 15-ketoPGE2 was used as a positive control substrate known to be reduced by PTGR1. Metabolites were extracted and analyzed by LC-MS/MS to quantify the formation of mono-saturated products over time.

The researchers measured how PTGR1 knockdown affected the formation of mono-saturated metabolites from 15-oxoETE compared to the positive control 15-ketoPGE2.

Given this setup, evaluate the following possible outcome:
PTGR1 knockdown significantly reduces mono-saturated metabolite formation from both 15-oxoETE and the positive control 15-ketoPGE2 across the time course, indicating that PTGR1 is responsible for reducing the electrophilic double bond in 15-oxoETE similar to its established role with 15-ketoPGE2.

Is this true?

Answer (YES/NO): NO